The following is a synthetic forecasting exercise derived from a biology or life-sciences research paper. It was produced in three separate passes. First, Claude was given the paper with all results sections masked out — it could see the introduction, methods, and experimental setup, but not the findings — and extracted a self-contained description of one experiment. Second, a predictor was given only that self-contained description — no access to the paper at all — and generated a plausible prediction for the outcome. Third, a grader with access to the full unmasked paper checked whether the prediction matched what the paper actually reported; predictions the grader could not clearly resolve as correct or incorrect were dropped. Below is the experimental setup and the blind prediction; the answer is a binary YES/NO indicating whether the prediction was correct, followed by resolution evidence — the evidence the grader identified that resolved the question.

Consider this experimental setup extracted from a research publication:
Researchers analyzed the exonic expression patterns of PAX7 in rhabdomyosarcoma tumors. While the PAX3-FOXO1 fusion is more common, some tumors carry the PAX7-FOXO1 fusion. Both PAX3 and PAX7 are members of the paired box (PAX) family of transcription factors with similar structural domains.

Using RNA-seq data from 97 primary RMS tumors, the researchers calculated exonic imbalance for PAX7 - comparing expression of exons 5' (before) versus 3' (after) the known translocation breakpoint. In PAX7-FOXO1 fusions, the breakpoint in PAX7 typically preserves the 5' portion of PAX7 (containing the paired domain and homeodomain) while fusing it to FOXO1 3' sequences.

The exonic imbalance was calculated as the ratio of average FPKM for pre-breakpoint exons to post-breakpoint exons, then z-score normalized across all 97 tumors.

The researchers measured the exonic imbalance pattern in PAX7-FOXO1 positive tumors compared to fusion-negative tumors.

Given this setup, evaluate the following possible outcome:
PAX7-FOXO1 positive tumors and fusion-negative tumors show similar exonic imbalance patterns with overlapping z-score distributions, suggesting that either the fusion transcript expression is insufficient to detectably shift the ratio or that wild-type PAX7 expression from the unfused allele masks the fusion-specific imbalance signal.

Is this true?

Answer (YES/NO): NO